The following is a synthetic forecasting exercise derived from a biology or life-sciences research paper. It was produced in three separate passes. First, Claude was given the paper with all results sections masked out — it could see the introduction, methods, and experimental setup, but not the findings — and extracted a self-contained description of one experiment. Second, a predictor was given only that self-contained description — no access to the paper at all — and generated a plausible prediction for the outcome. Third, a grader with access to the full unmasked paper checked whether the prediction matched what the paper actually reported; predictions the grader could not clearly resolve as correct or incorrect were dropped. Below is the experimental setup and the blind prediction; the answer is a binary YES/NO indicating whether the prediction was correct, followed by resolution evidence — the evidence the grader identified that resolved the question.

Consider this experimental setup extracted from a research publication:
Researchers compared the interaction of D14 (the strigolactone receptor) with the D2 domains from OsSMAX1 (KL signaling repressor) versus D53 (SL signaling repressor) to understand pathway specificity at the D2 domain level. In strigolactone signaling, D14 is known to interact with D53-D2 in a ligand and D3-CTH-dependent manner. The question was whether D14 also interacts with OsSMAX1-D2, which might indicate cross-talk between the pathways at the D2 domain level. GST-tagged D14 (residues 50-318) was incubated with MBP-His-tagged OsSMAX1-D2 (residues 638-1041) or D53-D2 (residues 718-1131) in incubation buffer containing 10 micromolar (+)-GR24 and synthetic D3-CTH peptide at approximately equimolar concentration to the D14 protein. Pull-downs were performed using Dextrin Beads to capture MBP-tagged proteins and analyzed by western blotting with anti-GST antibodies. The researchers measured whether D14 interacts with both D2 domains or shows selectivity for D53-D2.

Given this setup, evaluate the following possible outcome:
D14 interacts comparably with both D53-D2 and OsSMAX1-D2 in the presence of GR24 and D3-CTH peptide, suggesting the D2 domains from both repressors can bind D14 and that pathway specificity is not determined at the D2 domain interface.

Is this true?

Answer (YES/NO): YES